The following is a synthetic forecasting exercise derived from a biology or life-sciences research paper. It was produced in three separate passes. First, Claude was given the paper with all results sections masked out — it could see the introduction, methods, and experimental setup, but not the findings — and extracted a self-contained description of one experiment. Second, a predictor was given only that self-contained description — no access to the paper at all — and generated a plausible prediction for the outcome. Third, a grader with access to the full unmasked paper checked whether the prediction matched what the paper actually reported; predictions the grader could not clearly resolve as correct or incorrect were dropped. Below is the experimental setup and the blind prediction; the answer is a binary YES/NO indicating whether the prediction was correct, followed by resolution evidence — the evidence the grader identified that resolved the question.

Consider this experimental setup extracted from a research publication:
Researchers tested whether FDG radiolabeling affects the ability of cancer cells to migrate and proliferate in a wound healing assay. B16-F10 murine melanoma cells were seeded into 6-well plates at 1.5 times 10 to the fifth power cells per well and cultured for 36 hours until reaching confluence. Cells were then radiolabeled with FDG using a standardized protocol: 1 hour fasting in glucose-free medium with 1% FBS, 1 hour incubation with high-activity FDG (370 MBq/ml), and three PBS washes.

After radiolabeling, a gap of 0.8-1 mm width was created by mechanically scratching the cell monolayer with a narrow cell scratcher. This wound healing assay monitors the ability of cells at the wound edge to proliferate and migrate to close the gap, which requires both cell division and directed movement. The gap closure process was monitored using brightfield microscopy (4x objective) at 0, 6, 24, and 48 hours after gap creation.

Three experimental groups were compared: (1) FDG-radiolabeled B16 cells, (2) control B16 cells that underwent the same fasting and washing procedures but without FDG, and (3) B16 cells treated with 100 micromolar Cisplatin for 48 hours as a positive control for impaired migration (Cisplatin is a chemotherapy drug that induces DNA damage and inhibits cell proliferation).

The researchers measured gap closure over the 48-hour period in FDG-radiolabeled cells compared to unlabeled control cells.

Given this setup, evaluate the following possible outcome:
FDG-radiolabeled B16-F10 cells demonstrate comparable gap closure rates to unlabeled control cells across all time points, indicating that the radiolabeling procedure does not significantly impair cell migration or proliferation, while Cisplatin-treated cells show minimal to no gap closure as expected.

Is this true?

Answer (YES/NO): YES